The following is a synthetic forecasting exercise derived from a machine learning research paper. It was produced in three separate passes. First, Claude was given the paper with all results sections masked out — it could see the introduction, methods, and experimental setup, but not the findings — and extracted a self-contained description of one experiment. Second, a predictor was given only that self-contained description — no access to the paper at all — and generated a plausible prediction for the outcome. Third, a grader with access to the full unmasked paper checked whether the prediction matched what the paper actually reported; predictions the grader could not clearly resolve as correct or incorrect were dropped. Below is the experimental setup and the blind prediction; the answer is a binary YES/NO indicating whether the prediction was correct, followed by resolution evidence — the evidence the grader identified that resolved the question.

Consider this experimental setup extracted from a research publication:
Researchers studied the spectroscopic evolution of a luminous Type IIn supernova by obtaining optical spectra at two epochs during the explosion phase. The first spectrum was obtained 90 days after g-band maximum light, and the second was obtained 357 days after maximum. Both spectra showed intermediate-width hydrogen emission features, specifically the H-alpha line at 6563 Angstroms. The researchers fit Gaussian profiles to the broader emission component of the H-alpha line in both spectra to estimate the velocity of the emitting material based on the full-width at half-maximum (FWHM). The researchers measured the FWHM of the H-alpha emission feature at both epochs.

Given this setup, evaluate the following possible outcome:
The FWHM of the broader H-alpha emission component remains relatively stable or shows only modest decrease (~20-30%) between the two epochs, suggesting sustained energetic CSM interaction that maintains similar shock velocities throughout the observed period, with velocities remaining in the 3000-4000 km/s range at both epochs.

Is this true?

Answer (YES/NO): NO